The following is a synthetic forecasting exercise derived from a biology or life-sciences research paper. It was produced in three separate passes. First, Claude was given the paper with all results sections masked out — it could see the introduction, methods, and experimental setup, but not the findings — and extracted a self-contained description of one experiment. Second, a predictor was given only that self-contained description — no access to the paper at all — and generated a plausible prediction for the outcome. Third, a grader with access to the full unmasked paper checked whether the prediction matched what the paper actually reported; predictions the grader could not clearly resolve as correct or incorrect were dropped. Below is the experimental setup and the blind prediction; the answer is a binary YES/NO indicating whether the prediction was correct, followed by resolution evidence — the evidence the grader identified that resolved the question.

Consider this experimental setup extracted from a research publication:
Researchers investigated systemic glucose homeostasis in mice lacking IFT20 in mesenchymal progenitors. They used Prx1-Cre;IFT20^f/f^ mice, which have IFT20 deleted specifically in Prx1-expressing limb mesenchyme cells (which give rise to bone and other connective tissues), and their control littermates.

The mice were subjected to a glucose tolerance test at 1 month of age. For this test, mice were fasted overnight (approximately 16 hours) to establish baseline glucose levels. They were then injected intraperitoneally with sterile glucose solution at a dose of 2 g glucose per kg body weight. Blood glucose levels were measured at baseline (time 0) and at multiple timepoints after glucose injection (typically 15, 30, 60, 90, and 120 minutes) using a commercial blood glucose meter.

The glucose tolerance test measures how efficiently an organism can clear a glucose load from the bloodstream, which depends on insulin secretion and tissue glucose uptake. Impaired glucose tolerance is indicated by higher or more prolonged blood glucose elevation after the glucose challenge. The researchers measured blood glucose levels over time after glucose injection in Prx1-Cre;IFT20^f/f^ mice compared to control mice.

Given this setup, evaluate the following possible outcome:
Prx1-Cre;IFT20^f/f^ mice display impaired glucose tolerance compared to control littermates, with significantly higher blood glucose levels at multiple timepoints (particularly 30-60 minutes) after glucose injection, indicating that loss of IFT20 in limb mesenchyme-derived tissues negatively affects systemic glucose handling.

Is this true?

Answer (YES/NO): YES